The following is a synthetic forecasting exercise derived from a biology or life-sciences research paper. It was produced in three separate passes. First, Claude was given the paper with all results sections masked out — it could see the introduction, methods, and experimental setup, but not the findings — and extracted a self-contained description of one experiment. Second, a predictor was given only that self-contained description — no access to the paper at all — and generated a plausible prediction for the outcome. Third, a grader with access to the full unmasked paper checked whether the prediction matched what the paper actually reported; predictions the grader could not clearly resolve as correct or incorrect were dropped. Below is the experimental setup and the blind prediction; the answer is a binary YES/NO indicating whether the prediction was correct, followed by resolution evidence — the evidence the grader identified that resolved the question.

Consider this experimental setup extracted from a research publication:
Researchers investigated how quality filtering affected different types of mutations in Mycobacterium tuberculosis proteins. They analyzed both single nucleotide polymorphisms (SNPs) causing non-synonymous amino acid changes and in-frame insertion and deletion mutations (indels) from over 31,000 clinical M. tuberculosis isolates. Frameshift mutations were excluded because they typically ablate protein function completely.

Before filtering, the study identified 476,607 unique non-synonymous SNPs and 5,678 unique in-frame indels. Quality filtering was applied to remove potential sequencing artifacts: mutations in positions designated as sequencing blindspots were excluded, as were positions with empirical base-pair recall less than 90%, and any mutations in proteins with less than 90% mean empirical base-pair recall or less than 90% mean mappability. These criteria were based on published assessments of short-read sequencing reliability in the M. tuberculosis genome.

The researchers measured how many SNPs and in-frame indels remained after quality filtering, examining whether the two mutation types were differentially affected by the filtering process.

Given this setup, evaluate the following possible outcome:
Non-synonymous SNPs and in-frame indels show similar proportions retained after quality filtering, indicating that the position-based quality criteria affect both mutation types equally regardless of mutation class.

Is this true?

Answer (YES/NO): NO